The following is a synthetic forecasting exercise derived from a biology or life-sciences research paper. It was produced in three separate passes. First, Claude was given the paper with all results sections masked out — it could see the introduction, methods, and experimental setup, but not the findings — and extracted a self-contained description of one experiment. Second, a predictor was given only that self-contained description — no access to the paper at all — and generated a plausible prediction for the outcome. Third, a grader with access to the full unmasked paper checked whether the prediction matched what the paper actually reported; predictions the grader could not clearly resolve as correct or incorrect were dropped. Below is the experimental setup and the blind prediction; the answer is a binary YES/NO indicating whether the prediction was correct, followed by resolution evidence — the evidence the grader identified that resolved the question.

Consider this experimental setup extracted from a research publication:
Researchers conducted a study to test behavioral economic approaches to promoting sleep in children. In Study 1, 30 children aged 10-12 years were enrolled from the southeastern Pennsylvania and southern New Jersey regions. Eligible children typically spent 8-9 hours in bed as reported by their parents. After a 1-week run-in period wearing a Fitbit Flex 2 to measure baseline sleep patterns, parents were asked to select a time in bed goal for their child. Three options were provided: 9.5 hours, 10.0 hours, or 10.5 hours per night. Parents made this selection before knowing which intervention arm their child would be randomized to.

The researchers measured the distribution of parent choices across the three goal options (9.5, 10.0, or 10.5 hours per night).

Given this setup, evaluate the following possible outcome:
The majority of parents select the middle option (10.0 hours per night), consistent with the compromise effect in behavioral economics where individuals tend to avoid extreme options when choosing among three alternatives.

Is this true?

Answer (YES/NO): NO